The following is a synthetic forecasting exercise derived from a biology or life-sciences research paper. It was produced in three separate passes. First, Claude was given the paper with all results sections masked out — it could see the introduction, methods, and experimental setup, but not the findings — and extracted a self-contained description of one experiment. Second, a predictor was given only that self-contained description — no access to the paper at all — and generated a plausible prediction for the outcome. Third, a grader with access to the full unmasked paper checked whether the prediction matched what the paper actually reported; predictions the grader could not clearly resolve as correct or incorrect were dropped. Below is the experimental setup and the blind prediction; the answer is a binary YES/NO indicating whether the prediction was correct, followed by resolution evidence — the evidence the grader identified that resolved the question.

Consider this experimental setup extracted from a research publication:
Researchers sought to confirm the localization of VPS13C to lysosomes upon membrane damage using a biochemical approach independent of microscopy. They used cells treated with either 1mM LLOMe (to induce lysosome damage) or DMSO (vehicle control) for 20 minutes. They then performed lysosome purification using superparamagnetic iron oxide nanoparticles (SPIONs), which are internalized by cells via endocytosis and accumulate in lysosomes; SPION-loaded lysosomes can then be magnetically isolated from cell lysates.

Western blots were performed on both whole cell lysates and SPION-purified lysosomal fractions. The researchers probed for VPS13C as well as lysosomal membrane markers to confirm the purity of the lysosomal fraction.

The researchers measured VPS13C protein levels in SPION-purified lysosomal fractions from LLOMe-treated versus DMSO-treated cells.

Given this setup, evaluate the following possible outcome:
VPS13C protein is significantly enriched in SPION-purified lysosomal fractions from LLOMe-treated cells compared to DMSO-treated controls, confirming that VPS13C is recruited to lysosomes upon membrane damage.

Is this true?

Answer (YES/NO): YES